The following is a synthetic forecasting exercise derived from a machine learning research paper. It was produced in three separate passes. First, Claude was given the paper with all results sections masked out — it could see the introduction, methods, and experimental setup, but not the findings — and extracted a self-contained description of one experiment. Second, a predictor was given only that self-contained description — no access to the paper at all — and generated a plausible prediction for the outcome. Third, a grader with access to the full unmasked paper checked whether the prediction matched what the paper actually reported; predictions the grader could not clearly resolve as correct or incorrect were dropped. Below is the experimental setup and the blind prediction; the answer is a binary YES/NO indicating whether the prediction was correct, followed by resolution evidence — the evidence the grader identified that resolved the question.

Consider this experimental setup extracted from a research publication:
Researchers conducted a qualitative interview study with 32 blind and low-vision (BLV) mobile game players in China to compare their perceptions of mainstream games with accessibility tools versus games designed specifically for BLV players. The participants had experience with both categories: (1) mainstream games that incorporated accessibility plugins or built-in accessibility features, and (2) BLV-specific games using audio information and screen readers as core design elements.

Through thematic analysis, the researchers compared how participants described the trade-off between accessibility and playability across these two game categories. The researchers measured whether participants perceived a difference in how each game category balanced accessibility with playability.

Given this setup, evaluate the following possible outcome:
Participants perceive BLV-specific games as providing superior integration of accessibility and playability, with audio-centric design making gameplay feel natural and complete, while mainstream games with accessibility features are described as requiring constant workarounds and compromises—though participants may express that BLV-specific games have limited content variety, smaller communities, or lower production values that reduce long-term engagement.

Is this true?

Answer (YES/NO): NO